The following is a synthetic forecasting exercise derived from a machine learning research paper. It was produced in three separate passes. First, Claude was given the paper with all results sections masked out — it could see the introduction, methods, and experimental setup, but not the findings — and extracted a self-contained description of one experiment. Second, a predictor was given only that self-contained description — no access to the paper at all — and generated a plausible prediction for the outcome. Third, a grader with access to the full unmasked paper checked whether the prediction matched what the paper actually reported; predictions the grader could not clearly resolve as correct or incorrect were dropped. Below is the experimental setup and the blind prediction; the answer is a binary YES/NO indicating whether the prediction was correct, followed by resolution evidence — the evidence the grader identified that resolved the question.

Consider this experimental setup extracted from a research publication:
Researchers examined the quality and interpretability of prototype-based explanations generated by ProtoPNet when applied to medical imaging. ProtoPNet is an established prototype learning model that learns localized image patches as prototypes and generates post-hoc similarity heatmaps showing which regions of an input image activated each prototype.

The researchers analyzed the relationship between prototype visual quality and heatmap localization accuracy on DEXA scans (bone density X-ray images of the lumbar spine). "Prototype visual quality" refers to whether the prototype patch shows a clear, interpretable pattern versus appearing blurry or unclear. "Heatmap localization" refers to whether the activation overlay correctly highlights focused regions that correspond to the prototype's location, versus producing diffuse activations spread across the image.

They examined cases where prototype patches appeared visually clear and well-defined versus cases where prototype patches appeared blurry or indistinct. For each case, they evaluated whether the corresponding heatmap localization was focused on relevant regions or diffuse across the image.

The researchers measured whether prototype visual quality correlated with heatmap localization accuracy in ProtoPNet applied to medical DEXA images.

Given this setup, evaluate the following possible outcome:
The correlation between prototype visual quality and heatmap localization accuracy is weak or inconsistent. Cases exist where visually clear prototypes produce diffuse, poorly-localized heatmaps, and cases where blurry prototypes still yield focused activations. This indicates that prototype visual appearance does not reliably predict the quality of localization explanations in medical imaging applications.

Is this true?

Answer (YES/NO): YES